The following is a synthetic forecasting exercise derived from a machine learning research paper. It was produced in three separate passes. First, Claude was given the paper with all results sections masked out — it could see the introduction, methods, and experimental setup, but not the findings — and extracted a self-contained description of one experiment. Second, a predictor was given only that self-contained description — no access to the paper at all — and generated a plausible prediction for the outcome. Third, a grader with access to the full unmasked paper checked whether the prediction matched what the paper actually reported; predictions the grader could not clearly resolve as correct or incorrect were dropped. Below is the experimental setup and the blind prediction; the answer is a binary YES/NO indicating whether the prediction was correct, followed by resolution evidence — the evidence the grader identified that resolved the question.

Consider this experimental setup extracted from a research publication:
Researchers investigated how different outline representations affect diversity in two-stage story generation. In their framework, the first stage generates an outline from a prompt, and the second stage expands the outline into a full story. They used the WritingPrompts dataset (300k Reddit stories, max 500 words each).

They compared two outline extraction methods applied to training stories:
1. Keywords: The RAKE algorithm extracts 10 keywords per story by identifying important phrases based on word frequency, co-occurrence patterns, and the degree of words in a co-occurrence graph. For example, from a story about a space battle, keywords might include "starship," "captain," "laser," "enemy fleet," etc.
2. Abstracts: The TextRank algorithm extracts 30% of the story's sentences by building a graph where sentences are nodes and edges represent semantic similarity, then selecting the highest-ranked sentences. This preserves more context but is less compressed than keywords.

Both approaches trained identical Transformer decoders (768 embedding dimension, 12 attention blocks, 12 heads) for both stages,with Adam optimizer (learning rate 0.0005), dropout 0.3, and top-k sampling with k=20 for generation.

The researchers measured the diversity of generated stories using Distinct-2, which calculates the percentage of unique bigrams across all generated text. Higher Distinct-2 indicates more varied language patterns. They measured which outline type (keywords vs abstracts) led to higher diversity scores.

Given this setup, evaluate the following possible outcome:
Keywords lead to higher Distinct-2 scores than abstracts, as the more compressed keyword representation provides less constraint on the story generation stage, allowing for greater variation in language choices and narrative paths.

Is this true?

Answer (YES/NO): NO